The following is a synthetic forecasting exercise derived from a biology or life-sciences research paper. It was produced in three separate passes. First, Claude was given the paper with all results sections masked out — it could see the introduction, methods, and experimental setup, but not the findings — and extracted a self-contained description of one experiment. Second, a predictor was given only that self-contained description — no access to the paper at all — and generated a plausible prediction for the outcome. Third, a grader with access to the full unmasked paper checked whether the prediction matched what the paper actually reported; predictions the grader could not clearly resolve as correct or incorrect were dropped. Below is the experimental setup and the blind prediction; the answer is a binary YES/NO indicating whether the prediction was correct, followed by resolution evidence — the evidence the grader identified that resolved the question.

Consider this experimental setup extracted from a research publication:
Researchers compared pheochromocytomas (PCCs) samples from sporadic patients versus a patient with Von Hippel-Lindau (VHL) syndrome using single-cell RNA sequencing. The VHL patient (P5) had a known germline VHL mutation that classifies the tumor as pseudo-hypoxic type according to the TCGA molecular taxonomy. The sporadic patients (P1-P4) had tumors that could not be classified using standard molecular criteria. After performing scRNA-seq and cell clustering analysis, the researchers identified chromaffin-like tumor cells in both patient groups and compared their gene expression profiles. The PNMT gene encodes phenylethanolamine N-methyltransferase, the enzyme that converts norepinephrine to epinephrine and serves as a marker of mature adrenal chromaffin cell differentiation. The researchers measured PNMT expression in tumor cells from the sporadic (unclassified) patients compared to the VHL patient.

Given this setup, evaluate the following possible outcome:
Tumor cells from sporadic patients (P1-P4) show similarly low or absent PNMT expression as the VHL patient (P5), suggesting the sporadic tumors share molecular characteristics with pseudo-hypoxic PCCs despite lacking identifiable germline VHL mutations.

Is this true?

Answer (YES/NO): NO